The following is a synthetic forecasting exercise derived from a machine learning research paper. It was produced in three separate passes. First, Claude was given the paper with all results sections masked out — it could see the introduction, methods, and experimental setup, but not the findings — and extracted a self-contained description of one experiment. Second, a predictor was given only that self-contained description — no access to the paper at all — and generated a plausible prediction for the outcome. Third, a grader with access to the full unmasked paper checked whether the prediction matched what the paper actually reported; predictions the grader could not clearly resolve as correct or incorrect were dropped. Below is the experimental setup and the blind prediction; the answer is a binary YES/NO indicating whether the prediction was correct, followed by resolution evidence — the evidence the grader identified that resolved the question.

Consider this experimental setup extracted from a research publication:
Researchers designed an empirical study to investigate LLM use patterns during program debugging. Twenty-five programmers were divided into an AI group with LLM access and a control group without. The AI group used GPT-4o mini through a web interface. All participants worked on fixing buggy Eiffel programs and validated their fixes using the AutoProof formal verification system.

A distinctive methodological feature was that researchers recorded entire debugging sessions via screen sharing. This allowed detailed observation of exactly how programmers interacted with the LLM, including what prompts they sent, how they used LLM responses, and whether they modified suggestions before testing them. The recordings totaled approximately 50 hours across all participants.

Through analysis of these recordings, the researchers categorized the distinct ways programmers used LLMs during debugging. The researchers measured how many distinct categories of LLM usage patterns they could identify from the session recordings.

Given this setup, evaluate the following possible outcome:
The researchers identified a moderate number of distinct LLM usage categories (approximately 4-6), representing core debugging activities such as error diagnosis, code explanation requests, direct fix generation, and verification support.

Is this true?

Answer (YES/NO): NO